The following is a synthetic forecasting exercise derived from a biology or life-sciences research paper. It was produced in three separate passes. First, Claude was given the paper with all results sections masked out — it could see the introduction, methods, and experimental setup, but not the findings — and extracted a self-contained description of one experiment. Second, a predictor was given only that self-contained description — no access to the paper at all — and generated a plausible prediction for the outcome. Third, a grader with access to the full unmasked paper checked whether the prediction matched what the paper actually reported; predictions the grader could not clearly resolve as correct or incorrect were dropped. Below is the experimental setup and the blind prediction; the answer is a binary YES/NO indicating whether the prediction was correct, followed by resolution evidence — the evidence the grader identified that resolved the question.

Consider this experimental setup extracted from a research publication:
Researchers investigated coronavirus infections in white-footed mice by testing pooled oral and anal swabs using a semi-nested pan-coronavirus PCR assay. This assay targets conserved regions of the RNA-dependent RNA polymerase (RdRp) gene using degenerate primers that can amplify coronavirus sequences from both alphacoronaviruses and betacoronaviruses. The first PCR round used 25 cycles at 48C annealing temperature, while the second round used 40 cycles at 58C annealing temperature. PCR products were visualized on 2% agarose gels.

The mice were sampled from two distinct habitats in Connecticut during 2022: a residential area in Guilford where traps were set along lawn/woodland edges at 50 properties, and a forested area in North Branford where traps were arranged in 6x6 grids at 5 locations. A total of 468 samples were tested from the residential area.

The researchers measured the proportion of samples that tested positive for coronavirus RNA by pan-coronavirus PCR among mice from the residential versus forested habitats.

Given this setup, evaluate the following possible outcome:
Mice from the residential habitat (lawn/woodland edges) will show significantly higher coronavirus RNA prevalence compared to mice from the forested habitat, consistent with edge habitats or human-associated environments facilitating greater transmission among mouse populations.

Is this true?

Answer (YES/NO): NO